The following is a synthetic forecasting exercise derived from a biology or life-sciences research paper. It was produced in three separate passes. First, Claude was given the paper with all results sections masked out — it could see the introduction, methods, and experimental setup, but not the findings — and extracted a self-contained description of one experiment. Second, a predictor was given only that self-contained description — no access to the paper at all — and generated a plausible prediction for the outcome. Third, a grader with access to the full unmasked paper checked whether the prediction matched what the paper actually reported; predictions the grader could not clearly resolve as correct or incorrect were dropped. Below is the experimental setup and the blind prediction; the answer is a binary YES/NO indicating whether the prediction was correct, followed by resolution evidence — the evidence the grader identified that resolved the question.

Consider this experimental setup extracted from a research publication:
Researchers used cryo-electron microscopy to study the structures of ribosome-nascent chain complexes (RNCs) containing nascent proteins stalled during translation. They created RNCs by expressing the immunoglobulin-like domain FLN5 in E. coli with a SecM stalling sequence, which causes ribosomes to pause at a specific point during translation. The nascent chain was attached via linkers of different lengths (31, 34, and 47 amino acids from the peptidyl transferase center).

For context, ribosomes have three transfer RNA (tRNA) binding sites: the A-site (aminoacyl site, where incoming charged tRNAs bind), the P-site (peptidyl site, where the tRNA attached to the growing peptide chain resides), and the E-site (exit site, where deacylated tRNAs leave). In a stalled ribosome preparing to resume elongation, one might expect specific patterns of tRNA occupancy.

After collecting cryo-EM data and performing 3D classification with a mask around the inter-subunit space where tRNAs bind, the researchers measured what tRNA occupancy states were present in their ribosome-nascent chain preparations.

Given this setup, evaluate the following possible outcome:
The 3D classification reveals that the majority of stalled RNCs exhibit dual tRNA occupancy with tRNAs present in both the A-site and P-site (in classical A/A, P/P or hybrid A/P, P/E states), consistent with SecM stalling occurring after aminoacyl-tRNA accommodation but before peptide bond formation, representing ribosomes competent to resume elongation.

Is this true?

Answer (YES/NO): NO